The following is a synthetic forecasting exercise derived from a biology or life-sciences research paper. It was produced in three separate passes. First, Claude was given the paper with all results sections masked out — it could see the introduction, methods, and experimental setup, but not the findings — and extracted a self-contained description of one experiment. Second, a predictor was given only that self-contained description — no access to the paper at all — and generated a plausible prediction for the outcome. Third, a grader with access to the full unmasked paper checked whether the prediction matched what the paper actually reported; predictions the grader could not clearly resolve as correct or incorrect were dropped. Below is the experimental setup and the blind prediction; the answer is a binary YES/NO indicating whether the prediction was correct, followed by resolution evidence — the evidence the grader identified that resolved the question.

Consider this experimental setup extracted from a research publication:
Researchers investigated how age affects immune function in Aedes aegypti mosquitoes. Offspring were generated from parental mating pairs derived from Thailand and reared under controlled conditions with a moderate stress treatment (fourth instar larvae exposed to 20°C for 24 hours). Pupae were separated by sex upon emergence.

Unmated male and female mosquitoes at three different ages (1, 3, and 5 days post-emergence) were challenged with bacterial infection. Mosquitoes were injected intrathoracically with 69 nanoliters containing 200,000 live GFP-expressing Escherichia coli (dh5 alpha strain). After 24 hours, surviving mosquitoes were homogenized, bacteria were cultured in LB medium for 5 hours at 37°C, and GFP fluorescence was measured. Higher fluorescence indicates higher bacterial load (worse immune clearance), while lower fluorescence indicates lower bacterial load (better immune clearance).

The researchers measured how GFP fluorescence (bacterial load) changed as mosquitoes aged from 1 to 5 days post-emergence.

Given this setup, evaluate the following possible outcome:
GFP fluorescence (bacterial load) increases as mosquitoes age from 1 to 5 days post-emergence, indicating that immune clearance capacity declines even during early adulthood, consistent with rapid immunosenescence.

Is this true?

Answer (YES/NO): YES